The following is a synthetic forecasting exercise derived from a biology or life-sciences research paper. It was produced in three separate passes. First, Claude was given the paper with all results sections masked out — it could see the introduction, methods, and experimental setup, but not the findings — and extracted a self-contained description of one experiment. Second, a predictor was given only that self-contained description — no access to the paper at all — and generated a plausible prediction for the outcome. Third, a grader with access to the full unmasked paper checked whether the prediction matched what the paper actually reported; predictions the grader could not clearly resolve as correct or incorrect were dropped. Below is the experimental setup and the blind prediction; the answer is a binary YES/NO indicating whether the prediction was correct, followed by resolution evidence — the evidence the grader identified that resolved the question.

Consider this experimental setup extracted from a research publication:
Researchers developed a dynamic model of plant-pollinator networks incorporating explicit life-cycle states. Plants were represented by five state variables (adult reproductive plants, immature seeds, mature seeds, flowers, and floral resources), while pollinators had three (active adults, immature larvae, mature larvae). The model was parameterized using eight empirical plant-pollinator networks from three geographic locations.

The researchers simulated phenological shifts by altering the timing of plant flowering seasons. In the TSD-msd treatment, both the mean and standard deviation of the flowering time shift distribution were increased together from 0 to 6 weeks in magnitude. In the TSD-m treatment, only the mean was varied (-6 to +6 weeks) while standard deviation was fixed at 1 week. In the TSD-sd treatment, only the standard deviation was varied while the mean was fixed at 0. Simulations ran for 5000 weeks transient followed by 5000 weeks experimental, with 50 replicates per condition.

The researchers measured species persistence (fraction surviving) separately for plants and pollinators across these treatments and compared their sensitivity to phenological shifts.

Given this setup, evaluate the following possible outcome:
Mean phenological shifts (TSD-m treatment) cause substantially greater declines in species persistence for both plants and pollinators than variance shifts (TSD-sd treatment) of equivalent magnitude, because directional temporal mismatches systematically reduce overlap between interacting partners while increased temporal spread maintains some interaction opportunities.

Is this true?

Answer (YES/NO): NO